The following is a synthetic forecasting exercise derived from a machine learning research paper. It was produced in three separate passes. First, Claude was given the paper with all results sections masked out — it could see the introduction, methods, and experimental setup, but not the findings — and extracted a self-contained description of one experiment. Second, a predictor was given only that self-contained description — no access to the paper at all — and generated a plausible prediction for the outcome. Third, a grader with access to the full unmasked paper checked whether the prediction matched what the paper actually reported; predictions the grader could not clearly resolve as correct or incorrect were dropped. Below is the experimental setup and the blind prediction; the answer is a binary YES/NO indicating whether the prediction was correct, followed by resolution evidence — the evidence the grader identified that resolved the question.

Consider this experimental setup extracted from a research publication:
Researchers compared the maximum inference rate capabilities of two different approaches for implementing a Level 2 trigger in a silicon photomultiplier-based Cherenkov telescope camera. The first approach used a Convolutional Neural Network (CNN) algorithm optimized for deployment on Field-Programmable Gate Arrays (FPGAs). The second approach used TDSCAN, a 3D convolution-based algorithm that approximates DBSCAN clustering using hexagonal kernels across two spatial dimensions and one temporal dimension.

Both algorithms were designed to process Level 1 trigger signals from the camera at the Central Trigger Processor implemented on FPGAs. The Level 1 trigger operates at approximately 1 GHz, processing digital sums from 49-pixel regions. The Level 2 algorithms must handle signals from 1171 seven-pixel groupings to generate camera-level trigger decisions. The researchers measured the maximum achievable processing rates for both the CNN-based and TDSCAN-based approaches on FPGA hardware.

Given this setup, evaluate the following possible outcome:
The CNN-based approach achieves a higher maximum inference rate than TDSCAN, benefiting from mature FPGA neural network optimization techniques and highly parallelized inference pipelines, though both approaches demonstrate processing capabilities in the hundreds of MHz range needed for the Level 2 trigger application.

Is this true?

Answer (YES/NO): NO